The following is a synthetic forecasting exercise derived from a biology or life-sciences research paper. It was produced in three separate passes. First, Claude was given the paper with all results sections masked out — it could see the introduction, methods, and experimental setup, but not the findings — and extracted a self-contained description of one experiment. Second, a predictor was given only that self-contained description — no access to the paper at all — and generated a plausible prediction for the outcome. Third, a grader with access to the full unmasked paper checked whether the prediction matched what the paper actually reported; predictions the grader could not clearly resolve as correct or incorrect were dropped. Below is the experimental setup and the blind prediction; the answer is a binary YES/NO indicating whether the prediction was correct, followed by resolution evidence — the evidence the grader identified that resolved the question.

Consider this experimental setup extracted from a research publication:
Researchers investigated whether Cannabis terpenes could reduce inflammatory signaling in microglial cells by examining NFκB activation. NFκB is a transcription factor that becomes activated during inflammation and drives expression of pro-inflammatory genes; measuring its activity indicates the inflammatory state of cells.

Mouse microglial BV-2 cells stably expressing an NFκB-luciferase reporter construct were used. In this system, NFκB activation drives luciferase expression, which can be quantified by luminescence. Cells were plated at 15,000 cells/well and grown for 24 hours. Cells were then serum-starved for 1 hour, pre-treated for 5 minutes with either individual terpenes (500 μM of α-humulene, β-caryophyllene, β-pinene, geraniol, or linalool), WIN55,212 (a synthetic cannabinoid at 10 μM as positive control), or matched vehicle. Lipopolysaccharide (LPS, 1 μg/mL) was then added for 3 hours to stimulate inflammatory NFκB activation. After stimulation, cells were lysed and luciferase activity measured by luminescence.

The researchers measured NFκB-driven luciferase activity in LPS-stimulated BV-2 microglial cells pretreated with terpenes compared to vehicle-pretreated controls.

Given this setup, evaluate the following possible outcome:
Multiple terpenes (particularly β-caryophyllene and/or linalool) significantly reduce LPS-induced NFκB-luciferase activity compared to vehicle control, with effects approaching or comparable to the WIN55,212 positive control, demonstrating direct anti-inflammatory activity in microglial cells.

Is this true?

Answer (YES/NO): YES